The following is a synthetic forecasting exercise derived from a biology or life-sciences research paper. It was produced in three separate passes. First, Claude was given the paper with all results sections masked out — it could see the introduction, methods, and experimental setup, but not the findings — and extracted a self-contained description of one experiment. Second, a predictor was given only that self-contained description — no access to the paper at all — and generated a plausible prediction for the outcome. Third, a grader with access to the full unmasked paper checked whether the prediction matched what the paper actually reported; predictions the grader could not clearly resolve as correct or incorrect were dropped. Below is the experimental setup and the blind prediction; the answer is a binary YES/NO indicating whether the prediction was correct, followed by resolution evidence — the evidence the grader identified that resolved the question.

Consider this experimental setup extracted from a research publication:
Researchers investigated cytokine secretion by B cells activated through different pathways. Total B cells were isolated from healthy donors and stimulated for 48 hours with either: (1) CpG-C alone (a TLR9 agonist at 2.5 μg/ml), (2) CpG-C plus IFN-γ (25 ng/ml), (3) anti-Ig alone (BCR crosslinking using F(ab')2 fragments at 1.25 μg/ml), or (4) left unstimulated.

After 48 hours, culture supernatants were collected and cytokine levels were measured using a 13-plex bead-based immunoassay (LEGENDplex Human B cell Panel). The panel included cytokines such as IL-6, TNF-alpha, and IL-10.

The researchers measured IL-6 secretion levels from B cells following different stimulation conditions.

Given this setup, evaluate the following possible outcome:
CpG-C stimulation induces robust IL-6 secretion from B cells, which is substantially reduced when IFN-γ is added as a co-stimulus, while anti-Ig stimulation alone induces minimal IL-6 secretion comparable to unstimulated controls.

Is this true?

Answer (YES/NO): NO